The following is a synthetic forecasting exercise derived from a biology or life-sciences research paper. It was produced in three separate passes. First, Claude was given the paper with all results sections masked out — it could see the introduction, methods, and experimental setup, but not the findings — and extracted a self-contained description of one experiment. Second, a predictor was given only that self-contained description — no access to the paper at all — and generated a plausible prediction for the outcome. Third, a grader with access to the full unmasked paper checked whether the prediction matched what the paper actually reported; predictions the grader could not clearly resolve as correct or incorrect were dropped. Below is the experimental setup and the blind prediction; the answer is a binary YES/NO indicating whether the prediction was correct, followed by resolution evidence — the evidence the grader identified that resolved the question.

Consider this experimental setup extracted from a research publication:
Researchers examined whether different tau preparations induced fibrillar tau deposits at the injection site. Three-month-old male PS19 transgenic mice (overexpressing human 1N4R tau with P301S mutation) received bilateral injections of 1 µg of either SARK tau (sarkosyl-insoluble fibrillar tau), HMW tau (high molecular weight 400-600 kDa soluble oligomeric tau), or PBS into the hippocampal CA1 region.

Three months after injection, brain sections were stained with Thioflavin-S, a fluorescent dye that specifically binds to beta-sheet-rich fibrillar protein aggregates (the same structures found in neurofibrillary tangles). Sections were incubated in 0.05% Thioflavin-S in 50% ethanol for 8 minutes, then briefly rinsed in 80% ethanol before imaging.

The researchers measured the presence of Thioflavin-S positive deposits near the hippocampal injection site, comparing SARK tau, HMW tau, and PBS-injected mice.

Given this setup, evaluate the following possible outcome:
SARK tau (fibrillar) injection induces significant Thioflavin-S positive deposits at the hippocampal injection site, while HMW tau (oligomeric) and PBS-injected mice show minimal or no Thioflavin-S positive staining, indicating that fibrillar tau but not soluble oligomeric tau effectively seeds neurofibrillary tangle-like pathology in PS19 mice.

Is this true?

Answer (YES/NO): NO